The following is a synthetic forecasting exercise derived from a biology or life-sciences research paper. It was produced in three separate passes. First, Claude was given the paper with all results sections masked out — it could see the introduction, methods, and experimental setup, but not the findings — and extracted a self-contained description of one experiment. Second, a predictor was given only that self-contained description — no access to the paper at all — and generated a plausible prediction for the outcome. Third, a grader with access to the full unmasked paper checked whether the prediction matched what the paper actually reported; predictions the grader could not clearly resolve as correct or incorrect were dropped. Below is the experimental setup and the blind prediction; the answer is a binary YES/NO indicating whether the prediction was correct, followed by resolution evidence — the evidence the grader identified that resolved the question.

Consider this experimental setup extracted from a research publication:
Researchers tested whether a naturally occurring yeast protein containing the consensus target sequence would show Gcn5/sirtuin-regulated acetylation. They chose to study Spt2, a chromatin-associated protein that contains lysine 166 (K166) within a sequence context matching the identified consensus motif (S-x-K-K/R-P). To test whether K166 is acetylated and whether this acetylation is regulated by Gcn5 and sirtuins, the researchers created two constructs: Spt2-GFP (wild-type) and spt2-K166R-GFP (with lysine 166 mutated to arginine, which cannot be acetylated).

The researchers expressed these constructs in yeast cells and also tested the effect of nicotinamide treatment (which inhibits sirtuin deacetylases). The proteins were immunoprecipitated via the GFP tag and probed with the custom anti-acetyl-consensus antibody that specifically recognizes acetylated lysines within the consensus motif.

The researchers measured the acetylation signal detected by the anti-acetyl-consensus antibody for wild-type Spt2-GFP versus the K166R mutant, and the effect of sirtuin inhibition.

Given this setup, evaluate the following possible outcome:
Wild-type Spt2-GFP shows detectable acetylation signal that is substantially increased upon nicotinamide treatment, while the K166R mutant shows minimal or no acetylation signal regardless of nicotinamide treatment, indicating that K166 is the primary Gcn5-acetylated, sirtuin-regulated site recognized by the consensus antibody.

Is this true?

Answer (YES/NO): YES